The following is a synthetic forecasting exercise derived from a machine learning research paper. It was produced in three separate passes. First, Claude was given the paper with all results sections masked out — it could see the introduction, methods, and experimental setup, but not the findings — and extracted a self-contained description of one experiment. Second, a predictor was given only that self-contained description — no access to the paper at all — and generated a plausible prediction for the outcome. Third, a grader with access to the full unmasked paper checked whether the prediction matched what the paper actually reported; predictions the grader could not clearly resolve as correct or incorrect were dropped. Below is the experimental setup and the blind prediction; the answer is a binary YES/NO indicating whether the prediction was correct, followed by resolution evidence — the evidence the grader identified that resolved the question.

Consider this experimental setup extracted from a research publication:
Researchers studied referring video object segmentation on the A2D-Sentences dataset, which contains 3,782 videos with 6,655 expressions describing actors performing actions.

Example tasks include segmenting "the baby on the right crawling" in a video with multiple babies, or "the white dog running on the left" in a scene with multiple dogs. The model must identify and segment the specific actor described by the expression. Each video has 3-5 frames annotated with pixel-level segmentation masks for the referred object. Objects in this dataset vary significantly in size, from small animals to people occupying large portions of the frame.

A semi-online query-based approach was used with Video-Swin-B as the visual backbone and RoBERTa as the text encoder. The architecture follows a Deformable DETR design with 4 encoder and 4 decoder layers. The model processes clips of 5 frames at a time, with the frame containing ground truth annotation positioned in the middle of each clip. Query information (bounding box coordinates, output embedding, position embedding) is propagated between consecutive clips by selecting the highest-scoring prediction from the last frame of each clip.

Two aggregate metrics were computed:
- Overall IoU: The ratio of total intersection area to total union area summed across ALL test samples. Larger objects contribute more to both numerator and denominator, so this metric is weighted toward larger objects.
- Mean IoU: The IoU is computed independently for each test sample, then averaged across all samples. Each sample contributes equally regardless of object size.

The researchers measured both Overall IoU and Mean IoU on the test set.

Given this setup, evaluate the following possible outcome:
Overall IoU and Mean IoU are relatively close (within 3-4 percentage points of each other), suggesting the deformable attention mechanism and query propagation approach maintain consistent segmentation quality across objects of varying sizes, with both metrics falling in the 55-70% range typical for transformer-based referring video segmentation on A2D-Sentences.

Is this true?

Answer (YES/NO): NO